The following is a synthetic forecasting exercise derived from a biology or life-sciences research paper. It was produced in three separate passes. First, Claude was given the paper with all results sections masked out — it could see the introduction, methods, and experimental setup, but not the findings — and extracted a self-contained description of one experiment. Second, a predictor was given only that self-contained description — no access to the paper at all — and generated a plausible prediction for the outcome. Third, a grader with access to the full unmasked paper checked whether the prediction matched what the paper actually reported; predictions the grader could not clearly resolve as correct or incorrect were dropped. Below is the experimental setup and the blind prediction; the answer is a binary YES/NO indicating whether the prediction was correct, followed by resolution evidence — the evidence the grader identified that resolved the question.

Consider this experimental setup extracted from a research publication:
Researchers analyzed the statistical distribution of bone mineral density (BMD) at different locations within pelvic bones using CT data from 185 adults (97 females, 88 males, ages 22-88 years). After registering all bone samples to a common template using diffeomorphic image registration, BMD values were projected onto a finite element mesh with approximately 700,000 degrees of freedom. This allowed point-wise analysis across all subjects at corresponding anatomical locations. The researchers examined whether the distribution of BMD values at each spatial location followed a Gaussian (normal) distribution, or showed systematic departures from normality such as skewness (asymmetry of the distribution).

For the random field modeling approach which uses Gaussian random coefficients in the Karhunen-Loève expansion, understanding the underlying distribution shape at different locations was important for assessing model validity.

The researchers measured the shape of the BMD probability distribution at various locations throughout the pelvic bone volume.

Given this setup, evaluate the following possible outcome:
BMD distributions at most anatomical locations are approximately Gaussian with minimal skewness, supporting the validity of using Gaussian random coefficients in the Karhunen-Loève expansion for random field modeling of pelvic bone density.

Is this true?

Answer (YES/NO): NO